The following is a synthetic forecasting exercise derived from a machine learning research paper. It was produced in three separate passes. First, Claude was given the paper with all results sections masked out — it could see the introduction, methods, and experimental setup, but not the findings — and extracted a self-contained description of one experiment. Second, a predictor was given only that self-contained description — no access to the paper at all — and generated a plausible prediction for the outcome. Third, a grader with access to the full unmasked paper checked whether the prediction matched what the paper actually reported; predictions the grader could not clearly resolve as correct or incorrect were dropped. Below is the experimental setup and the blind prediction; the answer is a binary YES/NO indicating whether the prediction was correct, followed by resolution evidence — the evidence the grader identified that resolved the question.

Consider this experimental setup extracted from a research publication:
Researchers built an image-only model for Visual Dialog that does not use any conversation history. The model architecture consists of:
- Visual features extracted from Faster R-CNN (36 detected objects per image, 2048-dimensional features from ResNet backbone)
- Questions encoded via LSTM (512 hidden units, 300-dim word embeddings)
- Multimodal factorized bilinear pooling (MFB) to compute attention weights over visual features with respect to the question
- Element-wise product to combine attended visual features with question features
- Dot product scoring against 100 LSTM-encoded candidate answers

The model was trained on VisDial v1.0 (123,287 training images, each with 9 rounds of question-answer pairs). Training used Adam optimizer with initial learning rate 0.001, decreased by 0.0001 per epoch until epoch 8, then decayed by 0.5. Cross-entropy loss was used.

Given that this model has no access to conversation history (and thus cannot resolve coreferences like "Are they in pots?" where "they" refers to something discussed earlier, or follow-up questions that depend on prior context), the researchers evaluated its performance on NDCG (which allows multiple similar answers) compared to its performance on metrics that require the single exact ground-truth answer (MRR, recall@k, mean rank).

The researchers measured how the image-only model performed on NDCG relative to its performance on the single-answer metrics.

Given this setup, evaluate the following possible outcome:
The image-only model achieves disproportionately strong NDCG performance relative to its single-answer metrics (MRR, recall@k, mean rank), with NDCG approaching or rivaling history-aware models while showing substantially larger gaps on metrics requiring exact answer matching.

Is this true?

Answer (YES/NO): YES